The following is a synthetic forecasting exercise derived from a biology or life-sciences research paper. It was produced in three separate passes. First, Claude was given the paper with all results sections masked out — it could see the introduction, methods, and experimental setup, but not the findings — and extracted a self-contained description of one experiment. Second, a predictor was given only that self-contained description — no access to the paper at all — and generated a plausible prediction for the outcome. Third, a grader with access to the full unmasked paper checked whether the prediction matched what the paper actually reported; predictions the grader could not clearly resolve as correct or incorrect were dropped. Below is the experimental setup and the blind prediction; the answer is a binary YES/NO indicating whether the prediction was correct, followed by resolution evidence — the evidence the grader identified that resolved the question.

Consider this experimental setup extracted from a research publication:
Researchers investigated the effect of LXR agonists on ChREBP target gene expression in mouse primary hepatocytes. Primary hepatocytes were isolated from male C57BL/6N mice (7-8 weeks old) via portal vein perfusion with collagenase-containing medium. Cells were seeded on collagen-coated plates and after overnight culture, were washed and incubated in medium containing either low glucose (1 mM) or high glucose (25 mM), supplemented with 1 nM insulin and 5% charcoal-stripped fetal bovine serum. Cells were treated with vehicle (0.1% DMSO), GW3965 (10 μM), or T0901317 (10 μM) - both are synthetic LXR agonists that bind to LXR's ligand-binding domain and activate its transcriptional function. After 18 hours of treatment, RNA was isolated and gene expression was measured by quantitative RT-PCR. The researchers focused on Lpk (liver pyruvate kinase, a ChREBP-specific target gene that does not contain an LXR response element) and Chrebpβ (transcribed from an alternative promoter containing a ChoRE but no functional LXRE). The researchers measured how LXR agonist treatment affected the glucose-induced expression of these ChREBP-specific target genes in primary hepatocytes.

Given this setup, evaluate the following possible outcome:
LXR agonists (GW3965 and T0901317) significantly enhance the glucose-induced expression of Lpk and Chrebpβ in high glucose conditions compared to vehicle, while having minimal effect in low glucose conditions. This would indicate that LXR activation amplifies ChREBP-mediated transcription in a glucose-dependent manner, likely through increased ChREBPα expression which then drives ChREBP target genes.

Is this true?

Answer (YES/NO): NO